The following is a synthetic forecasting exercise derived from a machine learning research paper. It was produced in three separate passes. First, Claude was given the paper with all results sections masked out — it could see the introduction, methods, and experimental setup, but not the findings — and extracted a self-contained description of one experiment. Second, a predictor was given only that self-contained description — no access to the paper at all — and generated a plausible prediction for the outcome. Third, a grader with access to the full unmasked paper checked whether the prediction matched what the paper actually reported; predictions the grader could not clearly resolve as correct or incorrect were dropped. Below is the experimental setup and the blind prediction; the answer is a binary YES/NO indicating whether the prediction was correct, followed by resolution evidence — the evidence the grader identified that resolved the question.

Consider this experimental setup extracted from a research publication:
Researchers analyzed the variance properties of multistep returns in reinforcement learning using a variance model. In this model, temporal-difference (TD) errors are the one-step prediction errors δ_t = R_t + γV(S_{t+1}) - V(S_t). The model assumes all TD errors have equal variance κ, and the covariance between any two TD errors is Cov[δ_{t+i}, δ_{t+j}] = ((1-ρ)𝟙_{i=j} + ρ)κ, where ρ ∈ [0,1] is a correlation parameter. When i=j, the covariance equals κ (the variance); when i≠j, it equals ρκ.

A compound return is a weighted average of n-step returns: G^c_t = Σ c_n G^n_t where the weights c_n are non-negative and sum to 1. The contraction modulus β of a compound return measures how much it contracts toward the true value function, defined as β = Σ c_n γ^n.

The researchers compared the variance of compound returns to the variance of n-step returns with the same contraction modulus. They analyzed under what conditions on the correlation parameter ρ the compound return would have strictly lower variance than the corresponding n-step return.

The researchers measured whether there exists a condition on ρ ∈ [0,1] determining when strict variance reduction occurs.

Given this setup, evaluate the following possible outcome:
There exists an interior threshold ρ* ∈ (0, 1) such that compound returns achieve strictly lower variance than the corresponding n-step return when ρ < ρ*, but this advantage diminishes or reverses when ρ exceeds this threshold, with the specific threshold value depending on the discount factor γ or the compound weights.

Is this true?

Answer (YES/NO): NO